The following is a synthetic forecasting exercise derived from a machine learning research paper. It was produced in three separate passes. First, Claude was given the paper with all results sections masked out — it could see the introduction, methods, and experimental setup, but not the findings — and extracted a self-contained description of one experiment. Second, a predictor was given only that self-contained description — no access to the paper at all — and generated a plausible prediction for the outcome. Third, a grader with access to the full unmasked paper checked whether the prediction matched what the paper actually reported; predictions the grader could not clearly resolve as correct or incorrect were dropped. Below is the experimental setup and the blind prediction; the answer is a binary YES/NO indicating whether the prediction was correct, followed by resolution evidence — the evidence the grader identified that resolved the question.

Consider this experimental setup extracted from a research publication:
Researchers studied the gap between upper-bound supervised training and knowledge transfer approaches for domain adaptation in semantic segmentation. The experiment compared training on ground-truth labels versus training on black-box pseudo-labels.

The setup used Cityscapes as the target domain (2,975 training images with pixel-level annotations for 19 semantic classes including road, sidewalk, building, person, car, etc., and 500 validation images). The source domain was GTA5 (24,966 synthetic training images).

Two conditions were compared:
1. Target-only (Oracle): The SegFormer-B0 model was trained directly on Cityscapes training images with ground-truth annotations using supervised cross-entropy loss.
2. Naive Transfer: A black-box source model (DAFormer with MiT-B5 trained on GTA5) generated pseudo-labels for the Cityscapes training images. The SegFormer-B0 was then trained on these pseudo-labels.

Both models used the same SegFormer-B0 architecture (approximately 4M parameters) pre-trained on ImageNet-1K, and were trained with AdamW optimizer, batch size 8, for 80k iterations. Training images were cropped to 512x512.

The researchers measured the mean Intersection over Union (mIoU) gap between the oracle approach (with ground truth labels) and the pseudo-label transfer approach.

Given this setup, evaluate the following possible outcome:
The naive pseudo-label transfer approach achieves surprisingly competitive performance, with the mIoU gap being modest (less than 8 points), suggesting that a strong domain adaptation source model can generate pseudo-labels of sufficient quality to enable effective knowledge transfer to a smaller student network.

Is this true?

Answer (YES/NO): NO